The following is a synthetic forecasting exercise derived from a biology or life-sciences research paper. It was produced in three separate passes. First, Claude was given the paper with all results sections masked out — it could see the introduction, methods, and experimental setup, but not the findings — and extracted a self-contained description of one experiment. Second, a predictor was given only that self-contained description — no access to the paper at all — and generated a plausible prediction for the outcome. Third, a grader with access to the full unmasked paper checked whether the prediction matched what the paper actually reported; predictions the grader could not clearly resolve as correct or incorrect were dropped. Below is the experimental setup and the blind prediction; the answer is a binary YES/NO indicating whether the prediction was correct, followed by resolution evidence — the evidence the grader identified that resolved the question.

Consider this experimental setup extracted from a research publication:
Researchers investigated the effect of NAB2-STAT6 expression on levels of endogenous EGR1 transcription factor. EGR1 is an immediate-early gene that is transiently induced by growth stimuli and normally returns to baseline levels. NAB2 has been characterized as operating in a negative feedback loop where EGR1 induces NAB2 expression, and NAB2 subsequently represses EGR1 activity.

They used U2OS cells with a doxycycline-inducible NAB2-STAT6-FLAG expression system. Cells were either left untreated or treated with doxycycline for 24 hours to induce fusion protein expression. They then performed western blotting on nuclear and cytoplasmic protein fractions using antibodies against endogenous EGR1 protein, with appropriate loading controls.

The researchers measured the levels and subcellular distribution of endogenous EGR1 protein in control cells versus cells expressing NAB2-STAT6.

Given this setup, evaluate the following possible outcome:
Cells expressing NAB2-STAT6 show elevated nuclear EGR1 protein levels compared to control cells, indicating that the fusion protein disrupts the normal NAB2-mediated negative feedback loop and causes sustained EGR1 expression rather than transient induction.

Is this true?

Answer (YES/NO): YES